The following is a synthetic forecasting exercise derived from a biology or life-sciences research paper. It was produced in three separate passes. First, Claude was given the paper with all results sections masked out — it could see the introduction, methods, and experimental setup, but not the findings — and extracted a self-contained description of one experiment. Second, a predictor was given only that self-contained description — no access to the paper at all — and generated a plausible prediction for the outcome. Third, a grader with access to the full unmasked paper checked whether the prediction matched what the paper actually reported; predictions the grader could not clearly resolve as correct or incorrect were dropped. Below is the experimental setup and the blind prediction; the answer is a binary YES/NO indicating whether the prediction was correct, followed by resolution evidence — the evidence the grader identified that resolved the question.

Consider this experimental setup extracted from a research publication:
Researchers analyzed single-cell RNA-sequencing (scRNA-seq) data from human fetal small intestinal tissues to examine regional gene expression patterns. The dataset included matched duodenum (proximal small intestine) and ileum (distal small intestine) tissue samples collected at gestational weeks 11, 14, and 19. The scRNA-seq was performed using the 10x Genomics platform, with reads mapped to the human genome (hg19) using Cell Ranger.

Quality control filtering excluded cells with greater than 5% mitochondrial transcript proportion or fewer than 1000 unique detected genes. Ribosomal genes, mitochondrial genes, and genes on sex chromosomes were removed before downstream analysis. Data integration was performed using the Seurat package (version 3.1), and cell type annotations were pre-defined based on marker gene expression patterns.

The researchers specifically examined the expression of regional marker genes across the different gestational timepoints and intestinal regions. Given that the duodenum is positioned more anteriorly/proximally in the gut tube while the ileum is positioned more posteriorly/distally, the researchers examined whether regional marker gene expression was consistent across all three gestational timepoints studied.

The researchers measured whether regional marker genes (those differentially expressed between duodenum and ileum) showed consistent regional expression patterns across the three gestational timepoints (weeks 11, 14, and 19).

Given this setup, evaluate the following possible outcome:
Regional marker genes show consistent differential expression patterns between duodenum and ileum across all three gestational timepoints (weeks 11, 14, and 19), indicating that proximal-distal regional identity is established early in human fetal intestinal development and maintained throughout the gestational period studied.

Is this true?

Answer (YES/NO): NO